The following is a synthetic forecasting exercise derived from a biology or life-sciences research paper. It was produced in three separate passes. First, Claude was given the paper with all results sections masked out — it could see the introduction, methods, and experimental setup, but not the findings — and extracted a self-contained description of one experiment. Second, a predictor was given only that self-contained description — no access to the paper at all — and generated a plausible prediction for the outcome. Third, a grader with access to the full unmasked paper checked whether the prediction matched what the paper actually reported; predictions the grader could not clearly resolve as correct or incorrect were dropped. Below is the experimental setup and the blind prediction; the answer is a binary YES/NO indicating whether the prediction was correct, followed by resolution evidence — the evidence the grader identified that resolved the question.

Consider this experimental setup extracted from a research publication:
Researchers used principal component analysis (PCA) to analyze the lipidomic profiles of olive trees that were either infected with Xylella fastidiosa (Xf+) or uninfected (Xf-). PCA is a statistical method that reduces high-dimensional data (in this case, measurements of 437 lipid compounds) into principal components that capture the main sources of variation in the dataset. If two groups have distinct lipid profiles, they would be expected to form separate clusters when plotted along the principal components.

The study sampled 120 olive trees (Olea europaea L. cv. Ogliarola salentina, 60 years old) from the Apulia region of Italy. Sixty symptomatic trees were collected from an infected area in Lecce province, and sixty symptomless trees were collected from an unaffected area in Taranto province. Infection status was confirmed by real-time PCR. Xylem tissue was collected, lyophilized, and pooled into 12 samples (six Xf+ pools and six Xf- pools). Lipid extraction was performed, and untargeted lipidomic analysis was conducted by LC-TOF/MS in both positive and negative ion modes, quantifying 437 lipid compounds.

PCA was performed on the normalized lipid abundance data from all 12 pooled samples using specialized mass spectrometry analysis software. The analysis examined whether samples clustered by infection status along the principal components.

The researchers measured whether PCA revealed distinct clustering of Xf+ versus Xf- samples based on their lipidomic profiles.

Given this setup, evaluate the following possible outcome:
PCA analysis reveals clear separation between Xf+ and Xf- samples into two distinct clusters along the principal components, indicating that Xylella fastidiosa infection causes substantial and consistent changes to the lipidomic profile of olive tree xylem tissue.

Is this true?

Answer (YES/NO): YES